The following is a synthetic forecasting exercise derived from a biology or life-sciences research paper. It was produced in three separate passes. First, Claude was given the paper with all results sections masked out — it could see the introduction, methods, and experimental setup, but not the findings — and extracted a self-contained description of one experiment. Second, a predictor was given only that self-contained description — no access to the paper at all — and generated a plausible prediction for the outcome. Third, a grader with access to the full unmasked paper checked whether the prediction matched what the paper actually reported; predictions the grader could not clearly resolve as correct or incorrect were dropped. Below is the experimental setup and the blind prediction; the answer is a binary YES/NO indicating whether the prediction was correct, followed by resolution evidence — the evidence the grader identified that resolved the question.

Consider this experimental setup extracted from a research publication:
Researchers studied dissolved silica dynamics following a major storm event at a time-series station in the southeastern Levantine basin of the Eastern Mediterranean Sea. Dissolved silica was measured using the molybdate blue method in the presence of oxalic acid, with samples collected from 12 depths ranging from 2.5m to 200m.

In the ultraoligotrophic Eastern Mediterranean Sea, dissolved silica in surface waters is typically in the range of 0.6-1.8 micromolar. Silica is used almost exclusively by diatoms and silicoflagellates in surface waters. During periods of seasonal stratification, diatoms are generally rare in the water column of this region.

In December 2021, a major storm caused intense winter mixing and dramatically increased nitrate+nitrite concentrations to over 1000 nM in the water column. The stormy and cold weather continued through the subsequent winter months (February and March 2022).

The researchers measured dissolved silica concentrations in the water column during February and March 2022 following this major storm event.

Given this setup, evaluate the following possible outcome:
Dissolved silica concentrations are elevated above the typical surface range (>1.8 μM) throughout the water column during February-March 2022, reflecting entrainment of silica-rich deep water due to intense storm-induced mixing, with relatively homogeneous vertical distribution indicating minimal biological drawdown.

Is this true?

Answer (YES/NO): NO